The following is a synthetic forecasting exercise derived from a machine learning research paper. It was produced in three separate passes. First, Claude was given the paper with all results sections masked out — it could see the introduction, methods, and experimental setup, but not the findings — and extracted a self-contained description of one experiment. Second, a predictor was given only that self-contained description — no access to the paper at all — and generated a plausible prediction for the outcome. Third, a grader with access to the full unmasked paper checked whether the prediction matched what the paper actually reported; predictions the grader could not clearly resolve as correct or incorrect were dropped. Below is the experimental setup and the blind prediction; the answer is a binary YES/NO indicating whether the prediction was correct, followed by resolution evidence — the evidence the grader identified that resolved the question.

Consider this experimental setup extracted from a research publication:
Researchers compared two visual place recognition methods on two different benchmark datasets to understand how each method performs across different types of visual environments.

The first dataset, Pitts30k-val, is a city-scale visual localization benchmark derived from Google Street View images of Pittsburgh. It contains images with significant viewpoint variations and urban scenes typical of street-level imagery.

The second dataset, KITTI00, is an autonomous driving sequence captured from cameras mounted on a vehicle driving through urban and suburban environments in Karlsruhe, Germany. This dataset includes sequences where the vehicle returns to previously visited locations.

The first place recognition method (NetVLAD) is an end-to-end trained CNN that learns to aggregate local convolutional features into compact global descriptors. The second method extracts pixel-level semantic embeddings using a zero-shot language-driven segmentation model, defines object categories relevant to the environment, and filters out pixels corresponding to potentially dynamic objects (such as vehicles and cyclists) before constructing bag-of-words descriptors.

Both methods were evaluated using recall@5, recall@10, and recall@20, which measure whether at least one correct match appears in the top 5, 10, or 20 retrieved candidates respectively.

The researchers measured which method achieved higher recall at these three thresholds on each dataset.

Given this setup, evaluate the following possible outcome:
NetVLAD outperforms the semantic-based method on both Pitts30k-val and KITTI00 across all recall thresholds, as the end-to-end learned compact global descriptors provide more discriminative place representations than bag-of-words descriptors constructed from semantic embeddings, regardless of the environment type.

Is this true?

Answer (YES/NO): NO